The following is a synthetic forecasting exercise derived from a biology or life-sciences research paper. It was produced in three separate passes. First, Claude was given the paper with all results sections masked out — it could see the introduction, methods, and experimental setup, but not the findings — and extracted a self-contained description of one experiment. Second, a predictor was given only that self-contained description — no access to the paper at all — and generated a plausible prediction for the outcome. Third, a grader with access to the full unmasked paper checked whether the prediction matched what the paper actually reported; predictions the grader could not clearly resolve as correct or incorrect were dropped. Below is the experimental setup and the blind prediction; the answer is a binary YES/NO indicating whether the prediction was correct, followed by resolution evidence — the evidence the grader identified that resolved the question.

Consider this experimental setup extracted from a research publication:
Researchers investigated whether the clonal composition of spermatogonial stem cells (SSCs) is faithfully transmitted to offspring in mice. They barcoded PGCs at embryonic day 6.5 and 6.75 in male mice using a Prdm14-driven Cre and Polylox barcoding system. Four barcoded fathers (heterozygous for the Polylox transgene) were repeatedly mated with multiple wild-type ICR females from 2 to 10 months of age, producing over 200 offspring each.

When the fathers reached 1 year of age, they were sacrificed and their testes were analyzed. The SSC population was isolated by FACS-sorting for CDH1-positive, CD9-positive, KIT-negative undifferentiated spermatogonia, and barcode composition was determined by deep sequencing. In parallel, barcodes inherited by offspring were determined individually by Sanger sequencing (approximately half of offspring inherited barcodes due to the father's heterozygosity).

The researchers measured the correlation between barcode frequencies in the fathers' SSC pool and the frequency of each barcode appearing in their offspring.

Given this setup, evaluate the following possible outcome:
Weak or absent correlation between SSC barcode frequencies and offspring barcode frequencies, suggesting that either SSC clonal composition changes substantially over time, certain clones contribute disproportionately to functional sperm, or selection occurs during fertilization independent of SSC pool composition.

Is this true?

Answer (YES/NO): NO